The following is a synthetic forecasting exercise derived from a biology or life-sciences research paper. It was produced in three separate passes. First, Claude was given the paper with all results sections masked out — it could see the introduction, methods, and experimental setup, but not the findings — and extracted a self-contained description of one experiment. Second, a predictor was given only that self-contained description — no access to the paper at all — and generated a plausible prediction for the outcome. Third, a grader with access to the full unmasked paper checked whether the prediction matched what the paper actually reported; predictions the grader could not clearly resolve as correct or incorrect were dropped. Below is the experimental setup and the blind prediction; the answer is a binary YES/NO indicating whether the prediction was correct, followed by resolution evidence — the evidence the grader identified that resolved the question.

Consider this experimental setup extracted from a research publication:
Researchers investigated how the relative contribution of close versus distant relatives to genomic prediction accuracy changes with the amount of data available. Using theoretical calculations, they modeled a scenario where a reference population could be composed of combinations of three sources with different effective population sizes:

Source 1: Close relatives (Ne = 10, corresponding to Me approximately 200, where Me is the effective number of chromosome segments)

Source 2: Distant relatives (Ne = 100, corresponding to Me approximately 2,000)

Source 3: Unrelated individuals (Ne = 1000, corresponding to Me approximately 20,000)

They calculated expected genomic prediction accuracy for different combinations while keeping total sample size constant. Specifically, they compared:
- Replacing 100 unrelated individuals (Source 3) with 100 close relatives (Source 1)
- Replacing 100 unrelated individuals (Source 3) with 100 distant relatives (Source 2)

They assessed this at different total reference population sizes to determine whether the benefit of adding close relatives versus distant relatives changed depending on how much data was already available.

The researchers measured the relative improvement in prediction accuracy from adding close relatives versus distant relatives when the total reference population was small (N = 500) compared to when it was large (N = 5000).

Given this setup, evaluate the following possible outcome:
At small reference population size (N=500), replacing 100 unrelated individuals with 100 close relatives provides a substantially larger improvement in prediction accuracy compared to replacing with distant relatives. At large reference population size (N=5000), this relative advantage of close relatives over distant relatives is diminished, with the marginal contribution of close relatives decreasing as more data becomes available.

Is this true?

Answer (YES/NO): YES